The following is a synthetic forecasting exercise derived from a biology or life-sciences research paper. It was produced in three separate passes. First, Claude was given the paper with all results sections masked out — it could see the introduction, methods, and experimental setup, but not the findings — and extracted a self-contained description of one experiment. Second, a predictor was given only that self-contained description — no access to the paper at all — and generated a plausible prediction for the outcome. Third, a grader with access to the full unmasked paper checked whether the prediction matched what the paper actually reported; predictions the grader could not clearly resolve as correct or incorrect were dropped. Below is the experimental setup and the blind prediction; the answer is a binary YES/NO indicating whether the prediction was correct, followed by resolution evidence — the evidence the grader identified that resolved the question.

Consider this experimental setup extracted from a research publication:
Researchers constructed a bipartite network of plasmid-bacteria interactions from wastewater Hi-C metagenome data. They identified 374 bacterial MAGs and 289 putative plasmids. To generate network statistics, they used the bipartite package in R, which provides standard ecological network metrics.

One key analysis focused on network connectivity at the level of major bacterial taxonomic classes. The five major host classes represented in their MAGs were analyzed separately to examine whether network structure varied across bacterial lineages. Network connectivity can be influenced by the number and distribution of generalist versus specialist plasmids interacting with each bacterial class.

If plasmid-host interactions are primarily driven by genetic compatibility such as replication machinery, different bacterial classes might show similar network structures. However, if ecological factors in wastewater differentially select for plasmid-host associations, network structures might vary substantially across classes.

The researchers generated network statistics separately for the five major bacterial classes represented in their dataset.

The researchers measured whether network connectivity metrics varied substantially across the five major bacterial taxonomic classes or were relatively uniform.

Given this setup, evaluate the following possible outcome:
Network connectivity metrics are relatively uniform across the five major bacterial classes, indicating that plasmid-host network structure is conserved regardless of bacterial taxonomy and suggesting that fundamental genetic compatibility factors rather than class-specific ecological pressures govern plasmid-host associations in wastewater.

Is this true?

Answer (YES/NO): NO